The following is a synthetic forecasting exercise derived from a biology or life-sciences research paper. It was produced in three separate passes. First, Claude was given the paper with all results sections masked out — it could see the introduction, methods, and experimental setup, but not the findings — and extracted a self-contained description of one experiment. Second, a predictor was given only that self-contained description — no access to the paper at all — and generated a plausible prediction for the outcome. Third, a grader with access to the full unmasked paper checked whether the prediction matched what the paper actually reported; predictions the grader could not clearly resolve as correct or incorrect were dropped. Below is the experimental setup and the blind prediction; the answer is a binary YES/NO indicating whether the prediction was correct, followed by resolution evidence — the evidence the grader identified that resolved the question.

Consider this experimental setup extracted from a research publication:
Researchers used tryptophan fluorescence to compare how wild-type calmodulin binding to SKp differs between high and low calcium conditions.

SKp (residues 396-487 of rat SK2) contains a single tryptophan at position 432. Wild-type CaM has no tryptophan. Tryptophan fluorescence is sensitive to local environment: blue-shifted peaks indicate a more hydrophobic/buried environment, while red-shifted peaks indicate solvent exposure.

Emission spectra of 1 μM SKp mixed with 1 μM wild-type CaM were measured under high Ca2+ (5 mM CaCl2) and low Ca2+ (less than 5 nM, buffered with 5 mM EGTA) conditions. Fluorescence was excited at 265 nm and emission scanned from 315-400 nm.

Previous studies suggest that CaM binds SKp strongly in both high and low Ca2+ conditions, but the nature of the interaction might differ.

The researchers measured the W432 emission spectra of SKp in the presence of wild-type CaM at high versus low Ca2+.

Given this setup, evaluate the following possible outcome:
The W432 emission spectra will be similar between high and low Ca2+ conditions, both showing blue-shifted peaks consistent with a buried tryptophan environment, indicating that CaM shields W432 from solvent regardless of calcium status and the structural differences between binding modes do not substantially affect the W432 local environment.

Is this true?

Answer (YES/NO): NO